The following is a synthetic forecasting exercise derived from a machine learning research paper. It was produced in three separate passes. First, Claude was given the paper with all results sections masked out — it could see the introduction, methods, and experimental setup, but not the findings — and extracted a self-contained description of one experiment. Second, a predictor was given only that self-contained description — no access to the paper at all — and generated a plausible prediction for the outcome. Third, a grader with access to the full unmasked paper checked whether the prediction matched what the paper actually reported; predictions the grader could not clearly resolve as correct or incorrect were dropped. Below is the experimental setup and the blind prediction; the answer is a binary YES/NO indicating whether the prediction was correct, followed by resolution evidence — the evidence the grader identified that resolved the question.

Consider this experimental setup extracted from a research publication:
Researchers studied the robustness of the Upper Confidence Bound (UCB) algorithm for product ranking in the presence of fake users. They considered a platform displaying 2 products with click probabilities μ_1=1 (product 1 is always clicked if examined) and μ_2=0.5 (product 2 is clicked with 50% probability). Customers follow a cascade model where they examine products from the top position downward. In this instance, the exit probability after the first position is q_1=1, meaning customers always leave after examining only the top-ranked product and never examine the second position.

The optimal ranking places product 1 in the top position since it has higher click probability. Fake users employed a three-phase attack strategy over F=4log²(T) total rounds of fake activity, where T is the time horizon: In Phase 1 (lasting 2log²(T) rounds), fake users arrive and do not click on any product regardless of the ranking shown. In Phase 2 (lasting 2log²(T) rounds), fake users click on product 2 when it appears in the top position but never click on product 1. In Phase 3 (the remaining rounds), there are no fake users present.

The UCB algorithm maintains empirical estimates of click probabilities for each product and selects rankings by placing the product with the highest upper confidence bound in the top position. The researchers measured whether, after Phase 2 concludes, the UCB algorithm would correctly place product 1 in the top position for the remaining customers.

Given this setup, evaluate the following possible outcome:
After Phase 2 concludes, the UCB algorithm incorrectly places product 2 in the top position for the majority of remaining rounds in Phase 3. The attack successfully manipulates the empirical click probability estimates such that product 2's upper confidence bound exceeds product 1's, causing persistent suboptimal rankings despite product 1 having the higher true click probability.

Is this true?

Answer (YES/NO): YES